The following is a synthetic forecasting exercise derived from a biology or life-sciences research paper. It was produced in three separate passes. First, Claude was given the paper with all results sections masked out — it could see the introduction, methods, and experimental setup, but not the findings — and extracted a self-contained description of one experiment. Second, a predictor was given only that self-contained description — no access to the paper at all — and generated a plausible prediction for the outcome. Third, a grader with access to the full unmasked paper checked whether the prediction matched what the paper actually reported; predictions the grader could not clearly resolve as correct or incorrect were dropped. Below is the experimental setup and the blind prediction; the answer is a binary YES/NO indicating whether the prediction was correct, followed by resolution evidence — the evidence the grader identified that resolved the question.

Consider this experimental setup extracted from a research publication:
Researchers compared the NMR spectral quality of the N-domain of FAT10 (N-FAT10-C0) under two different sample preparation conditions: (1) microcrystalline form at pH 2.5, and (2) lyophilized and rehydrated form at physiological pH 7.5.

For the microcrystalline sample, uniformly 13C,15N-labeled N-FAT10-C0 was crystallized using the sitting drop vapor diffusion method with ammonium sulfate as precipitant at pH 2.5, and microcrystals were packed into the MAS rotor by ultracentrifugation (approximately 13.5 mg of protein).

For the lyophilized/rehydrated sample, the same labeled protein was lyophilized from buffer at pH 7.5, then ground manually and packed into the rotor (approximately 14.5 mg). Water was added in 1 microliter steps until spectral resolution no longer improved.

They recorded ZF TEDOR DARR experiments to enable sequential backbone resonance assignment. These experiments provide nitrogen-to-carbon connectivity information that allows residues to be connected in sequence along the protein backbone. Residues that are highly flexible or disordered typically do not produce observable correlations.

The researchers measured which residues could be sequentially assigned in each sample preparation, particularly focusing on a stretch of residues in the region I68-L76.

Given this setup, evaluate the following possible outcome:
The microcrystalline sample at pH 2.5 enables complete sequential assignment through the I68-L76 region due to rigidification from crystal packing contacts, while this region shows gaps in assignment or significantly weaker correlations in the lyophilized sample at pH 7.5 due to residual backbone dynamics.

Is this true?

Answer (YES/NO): NO